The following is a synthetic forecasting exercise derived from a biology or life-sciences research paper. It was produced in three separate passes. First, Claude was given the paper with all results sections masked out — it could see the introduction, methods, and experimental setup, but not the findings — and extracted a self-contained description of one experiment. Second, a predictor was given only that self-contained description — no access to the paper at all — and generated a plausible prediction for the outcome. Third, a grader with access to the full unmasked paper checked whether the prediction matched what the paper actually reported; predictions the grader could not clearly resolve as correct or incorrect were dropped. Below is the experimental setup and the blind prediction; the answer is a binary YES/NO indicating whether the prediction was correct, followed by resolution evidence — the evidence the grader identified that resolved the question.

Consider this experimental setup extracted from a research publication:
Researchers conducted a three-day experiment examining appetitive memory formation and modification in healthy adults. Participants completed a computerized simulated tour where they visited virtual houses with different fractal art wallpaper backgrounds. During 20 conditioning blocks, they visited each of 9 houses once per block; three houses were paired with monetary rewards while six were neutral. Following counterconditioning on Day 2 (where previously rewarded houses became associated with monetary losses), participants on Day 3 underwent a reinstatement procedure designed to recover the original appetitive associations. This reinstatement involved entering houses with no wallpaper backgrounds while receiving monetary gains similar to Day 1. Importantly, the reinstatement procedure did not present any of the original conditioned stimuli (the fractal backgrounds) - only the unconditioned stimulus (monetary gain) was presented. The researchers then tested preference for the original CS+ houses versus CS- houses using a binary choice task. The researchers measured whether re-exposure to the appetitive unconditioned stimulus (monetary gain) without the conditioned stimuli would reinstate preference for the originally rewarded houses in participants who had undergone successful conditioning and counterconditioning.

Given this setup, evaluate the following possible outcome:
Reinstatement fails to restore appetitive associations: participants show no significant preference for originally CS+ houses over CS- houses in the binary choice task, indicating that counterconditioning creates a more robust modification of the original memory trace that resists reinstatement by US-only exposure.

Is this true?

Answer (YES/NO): NO